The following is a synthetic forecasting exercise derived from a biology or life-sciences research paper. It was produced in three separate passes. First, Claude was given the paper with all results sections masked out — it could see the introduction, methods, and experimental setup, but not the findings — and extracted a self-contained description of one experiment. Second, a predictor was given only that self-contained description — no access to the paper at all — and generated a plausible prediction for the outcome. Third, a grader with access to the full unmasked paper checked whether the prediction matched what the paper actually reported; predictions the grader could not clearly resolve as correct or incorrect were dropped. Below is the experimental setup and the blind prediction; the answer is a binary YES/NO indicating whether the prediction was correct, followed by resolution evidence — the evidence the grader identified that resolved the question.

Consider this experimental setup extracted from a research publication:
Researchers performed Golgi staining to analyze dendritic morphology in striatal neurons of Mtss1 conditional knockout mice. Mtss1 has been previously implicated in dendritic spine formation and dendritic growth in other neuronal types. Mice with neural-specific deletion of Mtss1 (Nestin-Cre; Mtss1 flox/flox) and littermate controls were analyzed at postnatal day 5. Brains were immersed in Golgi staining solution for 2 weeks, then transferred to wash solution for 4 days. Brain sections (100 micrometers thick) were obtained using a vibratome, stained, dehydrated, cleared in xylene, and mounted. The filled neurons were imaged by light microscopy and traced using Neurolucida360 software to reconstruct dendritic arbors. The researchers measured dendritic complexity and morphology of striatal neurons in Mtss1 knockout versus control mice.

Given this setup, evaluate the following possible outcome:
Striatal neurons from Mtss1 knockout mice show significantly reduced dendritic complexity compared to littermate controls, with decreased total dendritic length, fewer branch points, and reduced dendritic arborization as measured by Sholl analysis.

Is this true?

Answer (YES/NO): NO